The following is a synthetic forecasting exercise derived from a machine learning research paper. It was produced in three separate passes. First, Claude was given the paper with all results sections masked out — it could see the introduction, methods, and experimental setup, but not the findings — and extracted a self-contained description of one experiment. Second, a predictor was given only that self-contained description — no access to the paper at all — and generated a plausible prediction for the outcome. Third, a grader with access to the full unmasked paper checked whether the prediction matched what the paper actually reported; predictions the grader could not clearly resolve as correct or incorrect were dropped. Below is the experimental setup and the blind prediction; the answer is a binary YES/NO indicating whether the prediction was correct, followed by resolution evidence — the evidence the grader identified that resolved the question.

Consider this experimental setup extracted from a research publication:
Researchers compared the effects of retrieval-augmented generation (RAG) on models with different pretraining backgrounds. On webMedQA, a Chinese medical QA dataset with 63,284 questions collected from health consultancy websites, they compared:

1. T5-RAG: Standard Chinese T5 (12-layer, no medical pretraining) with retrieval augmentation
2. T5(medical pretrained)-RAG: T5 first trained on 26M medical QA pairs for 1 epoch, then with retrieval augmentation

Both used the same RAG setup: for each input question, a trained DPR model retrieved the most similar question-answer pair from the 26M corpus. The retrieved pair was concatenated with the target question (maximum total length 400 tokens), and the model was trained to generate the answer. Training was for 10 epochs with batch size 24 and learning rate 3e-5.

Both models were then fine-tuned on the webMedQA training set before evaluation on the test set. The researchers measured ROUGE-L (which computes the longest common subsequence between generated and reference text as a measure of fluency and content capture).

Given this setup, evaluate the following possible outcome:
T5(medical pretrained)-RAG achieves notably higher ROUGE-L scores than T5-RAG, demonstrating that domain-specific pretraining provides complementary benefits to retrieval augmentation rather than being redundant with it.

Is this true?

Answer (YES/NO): NO